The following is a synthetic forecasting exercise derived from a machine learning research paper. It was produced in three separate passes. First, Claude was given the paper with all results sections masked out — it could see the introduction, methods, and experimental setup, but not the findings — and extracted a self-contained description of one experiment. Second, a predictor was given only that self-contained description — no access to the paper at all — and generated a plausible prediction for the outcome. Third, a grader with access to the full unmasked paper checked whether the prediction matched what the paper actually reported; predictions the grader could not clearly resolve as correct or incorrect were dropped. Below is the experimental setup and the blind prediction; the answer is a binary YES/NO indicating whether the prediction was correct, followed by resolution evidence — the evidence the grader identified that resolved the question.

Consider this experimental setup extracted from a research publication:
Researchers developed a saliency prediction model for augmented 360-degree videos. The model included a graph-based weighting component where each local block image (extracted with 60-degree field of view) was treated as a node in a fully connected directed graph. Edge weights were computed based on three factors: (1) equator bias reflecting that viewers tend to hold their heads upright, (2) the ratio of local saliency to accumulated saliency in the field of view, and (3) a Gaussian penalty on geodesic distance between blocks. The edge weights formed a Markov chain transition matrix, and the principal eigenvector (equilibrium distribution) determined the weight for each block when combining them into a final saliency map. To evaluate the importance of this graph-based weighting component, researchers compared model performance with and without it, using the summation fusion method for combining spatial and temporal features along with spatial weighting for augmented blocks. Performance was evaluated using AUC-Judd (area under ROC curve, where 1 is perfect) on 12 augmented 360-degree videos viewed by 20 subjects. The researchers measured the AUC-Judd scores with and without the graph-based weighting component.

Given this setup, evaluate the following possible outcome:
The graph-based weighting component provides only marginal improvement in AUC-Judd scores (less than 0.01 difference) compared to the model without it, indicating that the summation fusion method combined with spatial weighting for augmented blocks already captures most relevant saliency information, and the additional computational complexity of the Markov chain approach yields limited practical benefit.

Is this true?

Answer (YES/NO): NO